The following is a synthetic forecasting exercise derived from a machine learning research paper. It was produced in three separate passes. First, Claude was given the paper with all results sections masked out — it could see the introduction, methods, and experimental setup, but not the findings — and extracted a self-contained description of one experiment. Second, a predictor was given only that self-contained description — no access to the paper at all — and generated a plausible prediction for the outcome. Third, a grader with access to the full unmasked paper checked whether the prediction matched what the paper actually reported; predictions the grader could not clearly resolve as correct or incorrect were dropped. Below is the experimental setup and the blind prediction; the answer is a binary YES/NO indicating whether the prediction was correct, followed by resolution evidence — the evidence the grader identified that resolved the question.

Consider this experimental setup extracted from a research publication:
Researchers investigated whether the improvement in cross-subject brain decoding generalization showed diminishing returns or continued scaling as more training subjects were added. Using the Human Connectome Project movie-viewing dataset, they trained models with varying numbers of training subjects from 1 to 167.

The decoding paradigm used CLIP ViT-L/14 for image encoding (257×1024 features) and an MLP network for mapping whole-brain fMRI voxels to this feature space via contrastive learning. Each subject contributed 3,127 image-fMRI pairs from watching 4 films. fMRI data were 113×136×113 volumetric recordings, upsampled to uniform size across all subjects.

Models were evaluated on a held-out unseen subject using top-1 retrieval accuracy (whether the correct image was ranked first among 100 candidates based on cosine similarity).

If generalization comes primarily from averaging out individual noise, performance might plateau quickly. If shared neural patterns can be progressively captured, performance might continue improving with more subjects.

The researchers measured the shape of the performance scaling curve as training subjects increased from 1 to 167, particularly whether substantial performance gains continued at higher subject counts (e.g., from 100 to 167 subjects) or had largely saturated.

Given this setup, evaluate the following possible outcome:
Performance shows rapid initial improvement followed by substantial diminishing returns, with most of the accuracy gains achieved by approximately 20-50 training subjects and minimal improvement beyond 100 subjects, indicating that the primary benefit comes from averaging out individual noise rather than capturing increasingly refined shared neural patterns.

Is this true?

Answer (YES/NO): NO